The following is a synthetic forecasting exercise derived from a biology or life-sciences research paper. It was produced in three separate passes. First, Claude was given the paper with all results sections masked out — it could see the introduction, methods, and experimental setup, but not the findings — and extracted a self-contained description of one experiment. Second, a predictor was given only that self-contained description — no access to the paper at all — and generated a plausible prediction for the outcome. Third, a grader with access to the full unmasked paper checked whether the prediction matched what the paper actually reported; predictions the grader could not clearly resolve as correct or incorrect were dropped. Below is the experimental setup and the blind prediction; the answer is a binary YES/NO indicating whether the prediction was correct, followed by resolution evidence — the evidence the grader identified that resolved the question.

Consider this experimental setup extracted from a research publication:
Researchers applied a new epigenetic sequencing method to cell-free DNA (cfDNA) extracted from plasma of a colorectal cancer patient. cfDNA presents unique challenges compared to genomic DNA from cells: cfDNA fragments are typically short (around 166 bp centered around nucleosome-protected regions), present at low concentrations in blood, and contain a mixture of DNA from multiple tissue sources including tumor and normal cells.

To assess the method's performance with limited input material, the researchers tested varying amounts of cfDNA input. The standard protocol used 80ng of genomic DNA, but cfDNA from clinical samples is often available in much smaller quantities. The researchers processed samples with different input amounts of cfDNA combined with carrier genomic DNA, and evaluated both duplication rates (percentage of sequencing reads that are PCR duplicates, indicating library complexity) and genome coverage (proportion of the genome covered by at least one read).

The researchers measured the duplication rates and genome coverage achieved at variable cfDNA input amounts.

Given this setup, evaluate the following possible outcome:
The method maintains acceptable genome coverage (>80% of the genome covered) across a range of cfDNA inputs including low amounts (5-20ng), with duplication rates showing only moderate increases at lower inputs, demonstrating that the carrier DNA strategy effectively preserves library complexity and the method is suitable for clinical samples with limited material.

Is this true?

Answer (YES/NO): NO